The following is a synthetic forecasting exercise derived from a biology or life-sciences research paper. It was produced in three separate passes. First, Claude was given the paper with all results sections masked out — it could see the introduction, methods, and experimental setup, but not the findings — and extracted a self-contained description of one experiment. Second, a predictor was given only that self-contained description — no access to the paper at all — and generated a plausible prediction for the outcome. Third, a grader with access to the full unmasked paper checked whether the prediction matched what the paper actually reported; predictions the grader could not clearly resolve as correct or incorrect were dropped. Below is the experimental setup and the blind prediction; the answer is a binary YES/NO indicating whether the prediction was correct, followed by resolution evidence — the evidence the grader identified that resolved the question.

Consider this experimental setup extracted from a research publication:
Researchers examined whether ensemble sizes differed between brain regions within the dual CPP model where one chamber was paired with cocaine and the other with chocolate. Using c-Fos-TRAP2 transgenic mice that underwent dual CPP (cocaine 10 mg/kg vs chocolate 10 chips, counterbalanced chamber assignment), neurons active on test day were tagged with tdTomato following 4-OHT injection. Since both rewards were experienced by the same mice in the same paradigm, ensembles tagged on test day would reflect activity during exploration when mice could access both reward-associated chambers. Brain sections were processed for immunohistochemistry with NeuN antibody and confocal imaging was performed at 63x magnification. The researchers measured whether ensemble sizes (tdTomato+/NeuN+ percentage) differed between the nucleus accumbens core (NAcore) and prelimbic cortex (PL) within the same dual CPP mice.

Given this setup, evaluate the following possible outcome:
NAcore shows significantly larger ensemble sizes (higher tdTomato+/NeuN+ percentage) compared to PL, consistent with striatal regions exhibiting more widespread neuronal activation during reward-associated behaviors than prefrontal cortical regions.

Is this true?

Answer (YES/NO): NO